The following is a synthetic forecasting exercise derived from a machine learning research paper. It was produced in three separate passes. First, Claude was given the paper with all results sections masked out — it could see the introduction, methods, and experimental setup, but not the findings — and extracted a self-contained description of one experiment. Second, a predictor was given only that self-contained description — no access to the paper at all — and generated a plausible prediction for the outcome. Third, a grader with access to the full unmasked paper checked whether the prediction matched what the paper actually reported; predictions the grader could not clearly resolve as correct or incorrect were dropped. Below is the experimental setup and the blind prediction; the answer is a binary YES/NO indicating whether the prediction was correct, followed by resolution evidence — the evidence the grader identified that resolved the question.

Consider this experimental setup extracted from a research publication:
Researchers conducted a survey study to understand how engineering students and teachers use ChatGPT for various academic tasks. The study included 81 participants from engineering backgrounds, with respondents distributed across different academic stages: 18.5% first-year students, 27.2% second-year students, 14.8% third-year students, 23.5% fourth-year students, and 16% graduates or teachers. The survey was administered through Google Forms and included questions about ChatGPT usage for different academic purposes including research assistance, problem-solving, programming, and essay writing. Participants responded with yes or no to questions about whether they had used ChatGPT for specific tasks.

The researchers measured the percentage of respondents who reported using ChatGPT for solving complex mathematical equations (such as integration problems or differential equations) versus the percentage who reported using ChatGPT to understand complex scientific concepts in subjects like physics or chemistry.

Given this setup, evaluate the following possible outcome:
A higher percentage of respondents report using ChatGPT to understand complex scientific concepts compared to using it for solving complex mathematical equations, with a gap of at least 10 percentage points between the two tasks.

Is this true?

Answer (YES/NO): NO